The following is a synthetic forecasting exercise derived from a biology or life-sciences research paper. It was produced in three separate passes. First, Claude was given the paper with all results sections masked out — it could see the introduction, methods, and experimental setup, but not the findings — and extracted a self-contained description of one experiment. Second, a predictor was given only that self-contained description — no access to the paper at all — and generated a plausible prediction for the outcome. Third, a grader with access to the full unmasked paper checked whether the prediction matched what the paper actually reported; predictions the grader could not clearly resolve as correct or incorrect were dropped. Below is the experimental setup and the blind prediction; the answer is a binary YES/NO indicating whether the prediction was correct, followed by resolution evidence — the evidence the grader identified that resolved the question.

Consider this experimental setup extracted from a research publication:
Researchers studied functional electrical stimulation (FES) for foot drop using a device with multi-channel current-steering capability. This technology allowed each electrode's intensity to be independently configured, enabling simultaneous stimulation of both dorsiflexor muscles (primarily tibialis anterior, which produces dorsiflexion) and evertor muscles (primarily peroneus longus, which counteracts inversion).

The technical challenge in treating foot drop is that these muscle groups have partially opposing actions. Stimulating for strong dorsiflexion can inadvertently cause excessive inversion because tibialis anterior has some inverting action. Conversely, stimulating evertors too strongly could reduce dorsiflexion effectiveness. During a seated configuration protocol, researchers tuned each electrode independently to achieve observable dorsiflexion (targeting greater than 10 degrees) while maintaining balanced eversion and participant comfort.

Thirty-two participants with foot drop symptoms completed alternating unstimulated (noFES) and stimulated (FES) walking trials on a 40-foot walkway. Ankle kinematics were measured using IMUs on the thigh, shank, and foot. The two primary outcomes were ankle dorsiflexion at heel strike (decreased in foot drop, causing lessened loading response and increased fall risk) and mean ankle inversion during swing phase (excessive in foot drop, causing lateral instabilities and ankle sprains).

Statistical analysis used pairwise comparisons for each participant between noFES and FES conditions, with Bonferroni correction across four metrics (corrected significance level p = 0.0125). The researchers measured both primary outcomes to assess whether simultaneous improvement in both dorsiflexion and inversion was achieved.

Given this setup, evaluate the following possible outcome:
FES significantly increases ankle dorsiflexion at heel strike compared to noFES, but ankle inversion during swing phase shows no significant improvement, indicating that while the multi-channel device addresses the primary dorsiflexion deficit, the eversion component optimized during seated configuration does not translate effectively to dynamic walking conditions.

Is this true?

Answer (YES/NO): NO